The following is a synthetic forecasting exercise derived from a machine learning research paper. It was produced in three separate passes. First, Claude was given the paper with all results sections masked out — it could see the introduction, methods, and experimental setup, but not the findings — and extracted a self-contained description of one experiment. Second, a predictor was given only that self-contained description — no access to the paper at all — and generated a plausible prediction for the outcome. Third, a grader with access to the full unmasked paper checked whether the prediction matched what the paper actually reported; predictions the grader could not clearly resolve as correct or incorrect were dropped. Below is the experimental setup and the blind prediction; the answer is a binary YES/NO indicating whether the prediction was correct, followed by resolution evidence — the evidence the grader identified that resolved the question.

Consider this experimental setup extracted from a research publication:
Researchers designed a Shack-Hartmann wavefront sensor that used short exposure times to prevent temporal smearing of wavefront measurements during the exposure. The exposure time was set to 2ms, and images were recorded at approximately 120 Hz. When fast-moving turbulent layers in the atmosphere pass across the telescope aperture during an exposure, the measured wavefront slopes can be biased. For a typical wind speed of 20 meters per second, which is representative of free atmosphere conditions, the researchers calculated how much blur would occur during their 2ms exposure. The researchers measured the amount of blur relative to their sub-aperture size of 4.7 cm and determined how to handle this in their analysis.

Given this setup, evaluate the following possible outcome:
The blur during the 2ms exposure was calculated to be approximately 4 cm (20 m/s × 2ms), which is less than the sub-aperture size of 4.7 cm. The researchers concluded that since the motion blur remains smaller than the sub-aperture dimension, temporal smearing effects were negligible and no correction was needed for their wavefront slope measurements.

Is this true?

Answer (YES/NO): NO